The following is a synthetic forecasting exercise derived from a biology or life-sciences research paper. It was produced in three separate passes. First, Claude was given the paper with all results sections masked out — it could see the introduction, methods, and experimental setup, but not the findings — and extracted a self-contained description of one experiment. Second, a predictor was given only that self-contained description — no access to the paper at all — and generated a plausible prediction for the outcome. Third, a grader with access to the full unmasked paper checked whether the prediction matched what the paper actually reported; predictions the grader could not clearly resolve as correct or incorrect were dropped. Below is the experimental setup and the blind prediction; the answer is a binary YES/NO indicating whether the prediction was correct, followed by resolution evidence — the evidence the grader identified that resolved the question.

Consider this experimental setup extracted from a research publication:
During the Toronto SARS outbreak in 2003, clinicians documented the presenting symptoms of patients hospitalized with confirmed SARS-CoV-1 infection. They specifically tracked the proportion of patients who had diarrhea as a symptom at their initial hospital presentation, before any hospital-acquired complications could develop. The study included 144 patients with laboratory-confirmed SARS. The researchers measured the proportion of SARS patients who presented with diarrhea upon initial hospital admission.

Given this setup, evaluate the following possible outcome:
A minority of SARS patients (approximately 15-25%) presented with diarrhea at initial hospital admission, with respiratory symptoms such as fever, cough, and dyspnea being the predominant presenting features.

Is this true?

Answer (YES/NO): NO